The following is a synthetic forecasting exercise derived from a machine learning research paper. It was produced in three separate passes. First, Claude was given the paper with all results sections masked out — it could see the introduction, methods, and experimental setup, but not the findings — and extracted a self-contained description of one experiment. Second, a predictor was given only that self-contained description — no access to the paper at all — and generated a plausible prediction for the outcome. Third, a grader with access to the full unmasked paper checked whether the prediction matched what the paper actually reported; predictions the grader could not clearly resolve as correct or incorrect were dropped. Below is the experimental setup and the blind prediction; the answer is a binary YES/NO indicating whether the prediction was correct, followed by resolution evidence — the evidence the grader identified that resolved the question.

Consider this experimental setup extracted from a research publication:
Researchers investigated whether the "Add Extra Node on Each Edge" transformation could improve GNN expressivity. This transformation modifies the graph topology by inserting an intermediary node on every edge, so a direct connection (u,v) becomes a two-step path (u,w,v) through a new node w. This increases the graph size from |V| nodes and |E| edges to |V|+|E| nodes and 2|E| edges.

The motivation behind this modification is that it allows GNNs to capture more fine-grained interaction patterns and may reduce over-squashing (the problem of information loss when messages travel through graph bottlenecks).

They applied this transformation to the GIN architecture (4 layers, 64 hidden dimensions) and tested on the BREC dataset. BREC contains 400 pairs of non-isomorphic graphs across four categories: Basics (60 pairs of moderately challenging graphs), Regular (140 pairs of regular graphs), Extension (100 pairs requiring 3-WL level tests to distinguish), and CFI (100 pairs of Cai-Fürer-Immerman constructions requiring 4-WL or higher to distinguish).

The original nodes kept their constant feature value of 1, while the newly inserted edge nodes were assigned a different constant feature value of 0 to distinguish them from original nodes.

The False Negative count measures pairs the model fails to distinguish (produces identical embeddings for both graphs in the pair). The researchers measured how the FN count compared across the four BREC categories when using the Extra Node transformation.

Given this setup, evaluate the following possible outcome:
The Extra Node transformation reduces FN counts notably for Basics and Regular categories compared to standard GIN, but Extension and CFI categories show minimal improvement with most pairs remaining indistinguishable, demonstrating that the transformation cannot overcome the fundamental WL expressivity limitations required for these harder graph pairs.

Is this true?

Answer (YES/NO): NO